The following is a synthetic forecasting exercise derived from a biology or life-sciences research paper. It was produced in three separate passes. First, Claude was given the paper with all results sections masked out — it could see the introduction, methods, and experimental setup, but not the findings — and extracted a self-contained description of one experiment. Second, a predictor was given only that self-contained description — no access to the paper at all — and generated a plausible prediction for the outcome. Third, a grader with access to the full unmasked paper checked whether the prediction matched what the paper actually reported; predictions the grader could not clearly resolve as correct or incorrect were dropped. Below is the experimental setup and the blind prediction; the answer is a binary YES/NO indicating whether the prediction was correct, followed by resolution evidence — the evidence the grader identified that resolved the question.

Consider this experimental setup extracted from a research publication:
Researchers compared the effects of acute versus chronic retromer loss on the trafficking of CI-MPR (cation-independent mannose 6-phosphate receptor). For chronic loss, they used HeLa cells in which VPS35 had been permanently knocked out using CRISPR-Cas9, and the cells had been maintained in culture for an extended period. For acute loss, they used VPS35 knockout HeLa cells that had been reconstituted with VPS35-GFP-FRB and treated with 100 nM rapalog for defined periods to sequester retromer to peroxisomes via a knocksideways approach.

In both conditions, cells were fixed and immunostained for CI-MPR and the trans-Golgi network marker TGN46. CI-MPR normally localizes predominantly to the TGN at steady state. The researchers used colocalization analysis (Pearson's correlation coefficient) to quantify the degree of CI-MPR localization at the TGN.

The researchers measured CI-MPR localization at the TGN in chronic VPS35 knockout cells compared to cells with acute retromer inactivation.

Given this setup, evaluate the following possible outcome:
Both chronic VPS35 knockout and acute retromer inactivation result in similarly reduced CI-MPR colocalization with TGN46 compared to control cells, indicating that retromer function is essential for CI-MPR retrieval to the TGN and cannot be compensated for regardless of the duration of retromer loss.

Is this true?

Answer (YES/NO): NO